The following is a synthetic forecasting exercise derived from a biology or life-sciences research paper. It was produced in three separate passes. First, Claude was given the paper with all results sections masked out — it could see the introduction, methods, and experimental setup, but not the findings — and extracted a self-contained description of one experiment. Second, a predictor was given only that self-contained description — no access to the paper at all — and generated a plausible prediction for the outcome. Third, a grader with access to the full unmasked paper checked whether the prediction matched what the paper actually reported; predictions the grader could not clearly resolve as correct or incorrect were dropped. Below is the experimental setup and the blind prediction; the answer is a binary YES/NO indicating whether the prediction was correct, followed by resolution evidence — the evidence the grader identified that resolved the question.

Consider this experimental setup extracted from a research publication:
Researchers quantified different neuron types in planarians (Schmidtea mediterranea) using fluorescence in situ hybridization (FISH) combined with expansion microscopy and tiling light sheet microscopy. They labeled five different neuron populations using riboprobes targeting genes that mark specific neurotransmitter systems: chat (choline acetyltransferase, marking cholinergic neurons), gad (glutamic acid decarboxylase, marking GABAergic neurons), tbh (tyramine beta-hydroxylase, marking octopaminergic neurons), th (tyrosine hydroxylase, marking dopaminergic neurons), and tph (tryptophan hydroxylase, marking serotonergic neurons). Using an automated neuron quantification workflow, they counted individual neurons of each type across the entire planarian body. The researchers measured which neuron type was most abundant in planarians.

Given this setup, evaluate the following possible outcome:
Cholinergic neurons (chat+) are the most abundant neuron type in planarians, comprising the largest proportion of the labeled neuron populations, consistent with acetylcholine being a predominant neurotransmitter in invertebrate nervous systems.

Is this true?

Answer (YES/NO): YES